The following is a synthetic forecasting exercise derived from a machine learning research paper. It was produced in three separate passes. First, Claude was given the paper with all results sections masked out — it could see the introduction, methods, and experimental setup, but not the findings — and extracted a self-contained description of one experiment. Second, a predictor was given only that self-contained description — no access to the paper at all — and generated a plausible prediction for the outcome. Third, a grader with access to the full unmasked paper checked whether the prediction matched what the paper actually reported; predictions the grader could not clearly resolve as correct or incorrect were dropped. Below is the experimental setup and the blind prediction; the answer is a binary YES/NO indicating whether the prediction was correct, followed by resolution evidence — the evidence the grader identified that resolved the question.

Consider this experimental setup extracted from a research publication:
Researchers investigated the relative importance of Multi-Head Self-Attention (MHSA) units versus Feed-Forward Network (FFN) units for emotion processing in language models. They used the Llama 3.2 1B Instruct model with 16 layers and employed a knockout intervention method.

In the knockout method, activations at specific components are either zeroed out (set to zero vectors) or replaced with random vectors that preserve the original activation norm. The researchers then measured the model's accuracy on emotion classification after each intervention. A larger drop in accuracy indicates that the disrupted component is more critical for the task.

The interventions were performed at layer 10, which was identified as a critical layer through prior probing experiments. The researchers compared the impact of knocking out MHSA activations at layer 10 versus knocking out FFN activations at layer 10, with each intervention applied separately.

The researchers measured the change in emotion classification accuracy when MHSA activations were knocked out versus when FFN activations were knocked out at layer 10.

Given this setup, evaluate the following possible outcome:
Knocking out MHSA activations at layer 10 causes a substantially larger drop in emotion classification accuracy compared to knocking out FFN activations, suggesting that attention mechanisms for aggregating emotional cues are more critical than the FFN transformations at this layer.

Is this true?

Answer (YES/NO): YES